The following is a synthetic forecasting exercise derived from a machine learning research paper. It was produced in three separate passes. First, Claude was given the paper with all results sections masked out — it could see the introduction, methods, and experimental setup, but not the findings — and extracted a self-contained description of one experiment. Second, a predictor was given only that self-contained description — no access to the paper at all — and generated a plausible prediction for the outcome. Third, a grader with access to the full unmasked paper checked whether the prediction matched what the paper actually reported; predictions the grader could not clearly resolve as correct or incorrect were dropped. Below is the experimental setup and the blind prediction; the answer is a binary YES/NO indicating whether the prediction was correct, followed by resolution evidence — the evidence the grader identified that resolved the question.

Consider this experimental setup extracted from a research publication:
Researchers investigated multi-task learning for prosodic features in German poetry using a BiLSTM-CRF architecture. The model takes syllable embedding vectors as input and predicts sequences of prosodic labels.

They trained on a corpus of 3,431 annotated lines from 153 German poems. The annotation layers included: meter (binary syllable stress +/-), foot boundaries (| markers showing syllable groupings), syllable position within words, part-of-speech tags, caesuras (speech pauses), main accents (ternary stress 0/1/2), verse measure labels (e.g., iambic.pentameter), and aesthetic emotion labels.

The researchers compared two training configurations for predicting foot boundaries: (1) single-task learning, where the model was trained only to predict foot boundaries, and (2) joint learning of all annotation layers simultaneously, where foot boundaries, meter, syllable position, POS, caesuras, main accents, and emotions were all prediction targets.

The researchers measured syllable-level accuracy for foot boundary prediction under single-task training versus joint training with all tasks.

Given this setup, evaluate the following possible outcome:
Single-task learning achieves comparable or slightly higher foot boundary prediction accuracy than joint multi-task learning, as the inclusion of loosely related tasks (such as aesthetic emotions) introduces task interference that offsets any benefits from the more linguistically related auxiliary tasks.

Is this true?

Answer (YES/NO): NO